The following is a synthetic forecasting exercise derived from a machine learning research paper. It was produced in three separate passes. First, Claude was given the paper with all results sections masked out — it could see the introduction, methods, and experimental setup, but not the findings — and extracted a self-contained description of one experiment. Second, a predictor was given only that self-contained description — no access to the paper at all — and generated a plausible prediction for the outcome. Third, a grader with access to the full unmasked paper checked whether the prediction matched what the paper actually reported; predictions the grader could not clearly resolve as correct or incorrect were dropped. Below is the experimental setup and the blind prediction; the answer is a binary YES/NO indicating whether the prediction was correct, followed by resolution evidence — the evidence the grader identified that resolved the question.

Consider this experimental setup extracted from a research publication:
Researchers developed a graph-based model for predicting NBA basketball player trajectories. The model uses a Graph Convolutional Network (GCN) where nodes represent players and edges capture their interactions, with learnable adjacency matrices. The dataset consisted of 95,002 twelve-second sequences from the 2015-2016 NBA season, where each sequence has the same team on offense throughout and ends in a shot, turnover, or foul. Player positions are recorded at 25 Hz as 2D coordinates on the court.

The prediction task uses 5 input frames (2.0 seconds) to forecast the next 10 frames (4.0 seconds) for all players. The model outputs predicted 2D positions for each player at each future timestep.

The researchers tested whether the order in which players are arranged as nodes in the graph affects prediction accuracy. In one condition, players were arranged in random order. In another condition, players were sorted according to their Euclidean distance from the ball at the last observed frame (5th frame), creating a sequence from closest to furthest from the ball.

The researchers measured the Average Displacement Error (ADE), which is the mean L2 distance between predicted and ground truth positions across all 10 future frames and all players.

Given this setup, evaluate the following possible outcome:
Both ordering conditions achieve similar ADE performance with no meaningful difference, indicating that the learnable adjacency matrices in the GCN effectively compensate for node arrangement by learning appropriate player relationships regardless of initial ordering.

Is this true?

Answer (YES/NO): YES